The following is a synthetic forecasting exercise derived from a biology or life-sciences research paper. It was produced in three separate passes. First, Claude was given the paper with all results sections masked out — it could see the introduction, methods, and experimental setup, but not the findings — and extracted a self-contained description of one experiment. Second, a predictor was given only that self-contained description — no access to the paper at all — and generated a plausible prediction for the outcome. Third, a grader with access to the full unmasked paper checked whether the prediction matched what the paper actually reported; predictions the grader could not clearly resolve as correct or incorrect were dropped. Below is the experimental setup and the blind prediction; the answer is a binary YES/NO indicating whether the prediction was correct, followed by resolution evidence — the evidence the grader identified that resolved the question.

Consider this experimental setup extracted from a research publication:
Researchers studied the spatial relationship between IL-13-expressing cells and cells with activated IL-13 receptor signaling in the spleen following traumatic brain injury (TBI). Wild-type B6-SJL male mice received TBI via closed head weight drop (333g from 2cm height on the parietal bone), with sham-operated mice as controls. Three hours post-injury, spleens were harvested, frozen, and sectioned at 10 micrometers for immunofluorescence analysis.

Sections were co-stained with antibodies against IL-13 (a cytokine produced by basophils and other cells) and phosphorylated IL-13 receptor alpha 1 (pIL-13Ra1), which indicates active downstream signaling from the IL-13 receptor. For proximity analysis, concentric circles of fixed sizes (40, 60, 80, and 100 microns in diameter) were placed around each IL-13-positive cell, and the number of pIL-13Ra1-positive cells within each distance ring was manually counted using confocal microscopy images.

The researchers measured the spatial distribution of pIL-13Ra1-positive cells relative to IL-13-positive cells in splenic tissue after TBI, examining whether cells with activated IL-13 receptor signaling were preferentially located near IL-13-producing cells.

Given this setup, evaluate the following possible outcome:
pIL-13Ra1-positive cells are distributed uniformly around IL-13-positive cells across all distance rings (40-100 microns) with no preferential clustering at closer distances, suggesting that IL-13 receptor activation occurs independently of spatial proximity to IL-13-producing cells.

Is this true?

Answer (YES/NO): NO